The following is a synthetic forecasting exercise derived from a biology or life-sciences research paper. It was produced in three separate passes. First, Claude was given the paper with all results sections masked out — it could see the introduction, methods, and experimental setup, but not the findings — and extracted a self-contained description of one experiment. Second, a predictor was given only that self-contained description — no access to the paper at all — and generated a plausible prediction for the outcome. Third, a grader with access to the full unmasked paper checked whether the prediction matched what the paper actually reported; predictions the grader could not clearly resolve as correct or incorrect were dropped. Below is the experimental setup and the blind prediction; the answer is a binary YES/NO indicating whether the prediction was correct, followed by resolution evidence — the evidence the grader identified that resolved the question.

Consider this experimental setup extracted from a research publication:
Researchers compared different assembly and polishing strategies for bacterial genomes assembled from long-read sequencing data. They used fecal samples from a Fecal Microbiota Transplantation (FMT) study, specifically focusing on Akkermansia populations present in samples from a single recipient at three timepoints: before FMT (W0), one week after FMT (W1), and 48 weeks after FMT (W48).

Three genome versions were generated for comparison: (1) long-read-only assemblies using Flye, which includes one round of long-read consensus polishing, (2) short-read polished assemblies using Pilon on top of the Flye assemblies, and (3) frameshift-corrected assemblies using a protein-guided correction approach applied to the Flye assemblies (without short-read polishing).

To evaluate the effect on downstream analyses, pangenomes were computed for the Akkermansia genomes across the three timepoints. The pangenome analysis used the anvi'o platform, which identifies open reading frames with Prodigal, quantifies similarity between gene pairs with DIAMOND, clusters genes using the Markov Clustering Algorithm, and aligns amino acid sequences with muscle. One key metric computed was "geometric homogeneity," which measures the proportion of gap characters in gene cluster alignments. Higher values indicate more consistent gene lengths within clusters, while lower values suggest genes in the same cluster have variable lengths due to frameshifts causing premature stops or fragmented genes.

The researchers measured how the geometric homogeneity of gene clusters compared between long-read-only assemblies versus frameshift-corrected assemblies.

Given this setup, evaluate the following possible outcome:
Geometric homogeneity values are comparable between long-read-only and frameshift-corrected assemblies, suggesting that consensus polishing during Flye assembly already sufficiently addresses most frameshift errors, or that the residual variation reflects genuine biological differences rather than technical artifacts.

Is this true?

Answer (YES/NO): NO